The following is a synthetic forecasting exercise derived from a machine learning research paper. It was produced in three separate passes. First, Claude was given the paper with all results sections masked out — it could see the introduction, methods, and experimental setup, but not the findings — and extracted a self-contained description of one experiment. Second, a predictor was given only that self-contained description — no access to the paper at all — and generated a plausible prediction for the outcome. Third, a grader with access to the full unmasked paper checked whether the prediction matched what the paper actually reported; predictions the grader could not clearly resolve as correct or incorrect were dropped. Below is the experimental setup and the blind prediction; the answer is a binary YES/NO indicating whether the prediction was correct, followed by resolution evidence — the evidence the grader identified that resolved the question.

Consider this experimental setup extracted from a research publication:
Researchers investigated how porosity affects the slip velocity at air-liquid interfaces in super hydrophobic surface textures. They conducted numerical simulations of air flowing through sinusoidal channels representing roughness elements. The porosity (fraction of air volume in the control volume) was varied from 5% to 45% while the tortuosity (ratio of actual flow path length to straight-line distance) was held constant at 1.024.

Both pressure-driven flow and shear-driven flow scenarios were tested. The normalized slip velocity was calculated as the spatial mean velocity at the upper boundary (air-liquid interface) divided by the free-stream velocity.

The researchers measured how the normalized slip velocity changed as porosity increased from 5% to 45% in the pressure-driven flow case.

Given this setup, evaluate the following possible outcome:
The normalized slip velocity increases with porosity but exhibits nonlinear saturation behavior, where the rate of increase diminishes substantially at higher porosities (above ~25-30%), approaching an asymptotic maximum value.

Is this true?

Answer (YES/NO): NO